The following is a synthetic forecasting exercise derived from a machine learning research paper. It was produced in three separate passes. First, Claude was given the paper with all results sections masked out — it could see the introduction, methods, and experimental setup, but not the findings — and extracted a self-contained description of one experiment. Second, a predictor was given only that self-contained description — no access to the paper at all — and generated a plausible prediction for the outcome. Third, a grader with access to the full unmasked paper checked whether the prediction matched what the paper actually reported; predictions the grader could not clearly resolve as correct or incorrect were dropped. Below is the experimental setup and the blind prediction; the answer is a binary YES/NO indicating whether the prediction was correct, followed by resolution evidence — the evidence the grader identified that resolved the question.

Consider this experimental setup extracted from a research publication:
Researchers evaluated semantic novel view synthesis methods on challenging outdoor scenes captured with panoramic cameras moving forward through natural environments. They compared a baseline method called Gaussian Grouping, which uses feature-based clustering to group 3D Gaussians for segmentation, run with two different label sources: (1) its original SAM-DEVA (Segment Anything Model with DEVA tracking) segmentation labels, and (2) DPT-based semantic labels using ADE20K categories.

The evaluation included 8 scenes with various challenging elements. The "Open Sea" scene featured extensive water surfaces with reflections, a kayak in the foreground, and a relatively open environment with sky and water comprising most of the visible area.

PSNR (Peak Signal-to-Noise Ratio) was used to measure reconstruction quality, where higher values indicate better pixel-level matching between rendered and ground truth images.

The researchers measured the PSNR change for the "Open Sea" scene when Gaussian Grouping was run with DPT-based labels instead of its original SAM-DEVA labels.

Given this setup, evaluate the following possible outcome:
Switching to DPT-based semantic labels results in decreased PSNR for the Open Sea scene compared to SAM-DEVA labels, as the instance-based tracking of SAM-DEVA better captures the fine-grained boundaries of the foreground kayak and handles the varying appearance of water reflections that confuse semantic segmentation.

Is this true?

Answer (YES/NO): NO